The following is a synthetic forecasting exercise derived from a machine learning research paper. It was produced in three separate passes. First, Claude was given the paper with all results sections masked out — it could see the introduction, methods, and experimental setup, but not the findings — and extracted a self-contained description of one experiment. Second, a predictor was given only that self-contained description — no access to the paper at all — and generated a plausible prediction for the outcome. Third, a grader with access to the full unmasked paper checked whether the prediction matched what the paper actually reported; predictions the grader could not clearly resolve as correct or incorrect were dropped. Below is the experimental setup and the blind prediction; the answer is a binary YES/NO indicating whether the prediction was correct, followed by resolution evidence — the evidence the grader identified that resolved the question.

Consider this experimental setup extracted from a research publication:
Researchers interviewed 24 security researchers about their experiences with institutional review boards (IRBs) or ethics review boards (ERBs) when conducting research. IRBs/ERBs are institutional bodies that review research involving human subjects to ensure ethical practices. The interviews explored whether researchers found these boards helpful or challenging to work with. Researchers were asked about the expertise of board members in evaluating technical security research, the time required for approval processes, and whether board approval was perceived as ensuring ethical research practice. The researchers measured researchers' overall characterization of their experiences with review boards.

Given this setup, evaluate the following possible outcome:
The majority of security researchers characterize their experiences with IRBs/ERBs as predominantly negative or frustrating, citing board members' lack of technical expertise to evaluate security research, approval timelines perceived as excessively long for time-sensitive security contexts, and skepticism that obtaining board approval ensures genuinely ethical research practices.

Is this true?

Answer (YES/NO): NO